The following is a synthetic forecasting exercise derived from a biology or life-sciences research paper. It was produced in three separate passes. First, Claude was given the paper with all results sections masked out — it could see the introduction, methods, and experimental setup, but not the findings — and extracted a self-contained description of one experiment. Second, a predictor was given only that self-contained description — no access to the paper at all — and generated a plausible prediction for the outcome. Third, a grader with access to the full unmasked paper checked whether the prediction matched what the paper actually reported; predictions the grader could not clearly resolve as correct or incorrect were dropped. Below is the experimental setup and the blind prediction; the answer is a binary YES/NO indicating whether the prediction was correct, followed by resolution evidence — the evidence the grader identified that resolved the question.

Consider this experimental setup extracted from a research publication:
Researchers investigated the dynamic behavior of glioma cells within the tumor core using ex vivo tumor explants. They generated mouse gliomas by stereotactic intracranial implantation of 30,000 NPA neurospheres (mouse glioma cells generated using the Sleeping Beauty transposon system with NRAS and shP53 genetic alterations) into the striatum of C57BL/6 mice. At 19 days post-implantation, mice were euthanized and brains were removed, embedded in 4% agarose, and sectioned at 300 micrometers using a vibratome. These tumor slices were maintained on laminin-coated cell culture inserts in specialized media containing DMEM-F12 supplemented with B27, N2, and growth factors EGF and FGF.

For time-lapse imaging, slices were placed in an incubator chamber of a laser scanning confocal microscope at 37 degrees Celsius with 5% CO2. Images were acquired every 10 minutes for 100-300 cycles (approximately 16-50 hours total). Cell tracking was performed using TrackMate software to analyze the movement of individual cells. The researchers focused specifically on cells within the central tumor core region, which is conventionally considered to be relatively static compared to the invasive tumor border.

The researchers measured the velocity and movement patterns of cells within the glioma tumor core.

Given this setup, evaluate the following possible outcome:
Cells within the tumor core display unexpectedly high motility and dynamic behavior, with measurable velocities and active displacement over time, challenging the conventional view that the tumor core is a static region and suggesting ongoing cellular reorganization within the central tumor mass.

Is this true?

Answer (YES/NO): YES